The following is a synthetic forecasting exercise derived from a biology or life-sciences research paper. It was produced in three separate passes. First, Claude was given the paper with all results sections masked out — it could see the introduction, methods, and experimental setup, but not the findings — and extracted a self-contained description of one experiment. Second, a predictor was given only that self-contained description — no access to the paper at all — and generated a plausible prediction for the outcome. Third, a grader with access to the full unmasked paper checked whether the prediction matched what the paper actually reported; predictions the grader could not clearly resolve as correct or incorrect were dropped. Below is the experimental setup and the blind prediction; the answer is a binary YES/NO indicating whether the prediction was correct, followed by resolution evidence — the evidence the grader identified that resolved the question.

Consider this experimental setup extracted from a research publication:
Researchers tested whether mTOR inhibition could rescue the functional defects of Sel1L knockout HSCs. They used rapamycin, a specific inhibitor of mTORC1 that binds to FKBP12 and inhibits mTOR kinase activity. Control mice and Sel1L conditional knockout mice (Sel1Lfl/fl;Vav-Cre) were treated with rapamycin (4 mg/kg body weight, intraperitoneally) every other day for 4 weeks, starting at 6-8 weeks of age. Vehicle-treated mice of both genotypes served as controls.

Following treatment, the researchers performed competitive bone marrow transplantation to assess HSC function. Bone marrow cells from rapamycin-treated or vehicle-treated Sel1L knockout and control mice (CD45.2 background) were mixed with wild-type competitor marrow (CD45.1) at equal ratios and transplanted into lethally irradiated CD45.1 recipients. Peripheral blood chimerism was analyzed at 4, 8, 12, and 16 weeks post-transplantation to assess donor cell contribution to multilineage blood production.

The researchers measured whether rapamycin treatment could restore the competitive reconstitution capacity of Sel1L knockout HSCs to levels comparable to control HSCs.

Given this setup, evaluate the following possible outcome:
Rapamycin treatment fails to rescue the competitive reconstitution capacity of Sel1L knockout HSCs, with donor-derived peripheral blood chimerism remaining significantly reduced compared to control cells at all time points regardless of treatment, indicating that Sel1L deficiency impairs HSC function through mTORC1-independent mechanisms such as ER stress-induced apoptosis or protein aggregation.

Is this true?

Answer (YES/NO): NO